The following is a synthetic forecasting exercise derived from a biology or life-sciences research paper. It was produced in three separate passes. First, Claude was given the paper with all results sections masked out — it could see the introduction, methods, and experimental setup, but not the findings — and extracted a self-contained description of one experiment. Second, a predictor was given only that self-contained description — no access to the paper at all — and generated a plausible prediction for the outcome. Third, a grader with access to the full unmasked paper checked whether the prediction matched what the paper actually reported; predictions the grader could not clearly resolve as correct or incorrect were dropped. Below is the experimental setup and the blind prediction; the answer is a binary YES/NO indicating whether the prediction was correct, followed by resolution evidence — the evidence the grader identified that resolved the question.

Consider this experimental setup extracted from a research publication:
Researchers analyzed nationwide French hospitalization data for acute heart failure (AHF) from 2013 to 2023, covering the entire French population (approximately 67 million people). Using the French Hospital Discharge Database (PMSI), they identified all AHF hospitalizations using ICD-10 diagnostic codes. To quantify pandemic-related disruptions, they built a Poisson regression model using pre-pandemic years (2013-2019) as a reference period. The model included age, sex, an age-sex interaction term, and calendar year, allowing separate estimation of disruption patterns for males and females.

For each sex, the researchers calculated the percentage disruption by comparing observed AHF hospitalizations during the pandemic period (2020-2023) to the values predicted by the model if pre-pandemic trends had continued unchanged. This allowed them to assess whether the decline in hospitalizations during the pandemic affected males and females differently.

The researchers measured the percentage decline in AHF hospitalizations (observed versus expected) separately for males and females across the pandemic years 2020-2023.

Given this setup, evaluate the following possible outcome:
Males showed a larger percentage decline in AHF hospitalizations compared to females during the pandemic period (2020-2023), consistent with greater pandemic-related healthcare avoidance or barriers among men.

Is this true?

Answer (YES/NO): NO